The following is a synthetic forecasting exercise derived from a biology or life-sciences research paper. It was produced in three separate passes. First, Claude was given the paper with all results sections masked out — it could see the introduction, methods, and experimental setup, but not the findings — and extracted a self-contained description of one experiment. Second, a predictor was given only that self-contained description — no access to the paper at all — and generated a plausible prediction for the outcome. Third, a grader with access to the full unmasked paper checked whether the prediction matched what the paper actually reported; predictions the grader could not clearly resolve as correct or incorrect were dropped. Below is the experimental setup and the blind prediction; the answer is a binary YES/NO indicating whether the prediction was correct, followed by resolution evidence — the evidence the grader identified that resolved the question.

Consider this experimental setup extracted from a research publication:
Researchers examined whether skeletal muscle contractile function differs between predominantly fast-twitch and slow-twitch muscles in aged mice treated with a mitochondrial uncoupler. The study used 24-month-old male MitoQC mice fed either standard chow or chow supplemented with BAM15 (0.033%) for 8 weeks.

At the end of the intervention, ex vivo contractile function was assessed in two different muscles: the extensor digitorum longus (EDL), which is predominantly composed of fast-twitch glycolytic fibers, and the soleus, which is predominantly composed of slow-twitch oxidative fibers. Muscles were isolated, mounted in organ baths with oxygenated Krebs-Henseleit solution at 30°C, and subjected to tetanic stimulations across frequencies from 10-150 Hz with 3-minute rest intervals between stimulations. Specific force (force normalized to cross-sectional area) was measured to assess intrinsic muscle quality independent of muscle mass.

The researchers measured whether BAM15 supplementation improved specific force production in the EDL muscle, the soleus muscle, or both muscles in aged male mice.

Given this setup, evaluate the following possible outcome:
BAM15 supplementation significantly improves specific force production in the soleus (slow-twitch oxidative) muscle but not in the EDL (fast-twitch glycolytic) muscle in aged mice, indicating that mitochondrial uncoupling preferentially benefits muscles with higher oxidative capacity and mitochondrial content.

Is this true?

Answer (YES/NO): NO